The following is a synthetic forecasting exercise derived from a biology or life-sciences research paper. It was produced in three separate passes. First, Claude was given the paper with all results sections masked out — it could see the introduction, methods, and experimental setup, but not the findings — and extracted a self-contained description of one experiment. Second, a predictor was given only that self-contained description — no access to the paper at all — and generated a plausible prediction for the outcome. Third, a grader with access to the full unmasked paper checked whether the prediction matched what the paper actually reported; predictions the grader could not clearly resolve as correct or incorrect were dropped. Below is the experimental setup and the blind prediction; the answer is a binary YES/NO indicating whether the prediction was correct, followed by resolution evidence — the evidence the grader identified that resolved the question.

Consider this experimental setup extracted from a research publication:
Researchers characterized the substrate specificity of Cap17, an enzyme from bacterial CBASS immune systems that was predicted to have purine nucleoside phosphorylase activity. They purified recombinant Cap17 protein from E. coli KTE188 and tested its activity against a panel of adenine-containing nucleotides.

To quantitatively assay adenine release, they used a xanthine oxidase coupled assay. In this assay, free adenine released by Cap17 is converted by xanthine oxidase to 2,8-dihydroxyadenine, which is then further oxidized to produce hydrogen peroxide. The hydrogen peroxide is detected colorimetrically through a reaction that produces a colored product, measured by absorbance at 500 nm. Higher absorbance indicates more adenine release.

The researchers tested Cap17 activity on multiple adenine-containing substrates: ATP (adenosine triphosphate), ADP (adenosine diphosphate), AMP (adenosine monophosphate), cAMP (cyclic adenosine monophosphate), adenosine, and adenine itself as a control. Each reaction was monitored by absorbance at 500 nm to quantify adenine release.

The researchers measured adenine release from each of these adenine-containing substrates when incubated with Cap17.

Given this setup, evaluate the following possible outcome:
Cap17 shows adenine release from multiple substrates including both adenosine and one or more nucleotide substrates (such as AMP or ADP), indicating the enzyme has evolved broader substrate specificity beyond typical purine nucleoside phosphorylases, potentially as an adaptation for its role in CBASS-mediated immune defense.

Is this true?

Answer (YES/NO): NO